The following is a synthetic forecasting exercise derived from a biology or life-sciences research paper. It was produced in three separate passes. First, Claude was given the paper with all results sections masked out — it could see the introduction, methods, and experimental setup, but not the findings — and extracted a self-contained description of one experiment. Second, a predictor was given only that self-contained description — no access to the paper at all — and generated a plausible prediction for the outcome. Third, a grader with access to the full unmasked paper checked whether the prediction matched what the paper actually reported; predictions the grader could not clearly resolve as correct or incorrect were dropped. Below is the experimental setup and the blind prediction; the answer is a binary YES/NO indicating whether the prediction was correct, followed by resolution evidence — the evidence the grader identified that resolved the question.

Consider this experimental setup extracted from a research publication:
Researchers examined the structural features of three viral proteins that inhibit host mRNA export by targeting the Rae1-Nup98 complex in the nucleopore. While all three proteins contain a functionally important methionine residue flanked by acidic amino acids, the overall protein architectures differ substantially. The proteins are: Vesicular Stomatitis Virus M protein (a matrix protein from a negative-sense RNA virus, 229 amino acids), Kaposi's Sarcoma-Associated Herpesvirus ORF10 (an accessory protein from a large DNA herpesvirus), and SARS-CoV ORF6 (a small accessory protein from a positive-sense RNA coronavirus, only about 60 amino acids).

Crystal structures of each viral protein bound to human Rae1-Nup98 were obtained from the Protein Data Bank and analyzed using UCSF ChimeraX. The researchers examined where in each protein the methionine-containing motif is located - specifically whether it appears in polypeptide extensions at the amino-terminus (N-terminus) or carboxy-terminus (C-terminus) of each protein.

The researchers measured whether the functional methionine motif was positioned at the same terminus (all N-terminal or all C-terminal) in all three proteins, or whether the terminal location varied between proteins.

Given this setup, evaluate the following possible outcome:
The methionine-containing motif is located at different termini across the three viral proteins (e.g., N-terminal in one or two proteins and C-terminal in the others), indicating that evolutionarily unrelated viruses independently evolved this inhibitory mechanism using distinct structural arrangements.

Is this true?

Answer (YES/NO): YES